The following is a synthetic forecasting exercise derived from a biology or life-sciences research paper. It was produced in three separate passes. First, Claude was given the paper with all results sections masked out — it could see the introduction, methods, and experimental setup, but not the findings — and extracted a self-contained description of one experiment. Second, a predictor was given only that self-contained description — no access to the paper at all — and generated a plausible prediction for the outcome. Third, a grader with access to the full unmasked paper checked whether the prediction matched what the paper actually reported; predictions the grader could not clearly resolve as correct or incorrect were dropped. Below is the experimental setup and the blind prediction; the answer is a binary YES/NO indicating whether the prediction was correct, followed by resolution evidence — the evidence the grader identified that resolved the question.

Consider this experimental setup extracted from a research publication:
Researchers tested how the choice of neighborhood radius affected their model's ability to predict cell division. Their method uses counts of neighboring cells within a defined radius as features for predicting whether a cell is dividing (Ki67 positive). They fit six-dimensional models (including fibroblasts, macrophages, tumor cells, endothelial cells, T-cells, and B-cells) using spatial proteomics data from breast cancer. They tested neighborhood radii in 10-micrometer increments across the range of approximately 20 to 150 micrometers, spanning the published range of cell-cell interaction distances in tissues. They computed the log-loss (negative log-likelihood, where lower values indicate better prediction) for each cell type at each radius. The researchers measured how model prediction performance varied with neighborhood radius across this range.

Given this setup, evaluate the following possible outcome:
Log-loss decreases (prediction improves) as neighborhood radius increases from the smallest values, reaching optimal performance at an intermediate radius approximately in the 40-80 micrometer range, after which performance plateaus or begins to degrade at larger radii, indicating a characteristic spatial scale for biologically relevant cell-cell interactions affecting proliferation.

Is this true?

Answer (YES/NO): NO